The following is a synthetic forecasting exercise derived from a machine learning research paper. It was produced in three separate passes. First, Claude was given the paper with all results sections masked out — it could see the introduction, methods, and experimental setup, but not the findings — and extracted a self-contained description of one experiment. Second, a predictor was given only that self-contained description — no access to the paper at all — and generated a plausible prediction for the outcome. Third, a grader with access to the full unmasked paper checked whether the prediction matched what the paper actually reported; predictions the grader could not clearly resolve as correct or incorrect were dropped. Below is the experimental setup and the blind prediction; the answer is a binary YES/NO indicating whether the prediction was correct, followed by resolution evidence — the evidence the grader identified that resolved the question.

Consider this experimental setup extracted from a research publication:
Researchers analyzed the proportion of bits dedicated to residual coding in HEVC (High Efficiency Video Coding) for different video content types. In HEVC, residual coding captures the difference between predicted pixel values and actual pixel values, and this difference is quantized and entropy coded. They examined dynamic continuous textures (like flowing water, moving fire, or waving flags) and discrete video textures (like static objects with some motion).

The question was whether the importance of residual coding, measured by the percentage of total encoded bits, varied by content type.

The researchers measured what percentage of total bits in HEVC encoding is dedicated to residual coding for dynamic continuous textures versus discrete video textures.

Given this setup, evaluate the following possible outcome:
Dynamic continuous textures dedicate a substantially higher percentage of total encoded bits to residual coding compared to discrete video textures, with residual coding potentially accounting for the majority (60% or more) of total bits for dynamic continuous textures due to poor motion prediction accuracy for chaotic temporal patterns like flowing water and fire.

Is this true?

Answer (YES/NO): NO